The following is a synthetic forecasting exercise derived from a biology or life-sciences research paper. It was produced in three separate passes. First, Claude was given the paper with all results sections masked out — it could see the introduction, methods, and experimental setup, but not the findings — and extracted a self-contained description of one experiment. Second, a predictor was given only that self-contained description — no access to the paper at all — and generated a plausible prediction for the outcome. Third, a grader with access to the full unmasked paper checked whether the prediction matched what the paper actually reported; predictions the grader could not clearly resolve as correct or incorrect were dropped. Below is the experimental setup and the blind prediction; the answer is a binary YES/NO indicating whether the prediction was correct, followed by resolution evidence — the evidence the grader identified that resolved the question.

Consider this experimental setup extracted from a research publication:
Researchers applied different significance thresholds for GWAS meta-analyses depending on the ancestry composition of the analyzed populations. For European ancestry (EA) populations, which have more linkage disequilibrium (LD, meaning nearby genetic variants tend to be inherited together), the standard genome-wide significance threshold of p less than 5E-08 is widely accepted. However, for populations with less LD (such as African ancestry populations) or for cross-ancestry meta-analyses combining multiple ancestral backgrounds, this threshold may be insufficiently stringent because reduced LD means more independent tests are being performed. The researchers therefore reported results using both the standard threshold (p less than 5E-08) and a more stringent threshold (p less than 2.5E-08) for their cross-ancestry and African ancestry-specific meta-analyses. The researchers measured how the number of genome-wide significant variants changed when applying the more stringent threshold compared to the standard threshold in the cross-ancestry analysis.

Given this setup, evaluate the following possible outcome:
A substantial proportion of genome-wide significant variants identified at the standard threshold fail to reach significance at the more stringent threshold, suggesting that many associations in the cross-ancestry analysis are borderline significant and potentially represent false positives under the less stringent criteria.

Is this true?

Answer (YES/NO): NO